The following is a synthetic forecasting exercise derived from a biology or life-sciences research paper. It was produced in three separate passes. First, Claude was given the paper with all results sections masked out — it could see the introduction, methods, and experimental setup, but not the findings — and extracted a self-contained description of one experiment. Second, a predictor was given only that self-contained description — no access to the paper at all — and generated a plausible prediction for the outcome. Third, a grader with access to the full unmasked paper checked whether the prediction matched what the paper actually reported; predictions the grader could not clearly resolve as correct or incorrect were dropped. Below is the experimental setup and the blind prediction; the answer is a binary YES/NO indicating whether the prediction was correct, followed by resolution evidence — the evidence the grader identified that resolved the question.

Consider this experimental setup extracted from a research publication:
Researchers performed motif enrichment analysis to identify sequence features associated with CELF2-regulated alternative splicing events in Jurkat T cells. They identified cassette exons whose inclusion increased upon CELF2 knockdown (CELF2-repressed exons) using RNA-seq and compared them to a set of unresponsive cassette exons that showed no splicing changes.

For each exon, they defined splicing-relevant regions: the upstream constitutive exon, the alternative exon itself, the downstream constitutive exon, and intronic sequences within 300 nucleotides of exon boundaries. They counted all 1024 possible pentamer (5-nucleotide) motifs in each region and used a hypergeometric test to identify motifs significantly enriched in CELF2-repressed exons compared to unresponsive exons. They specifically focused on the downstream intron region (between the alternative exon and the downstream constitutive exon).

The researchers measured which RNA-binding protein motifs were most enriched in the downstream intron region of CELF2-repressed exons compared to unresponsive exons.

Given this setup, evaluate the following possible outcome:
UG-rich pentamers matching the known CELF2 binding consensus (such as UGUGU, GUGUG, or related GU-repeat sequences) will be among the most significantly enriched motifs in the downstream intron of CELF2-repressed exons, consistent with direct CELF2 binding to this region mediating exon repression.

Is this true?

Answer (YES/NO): NO